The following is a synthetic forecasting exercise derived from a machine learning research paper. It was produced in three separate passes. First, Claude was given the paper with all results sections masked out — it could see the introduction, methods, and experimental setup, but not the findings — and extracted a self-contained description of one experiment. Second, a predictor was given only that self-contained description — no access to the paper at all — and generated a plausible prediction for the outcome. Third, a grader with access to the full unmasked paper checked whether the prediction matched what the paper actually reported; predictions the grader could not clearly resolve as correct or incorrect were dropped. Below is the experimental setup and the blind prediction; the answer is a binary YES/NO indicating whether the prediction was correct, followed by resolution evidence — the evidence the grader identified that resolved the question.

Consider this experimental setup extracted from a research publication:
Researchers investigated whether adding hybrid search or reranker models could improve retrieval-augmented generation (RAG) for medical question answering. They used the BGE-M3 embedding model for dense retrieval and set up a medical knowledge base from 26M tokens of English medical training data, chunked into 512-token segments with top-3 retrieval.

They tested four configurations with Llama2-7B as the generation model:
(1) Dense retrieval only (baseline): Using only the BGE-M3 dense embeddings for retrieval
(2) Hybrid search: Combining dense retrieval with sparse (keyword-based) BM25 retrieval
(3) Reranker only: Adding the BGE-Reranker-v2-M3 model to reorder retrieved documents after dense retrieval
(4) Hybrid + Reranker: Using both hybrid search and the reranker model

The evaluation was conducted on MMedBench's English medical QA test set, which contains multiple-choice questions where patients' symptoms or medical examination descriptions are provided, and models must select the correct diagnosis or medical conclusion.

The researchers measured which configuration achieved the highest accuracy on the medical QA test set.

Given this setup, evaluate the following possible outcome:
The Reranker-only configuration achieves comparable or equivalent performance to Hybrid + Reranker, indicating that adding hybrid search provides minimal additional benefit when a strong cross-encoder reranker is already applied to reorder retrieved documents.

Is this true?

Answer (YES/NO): YES